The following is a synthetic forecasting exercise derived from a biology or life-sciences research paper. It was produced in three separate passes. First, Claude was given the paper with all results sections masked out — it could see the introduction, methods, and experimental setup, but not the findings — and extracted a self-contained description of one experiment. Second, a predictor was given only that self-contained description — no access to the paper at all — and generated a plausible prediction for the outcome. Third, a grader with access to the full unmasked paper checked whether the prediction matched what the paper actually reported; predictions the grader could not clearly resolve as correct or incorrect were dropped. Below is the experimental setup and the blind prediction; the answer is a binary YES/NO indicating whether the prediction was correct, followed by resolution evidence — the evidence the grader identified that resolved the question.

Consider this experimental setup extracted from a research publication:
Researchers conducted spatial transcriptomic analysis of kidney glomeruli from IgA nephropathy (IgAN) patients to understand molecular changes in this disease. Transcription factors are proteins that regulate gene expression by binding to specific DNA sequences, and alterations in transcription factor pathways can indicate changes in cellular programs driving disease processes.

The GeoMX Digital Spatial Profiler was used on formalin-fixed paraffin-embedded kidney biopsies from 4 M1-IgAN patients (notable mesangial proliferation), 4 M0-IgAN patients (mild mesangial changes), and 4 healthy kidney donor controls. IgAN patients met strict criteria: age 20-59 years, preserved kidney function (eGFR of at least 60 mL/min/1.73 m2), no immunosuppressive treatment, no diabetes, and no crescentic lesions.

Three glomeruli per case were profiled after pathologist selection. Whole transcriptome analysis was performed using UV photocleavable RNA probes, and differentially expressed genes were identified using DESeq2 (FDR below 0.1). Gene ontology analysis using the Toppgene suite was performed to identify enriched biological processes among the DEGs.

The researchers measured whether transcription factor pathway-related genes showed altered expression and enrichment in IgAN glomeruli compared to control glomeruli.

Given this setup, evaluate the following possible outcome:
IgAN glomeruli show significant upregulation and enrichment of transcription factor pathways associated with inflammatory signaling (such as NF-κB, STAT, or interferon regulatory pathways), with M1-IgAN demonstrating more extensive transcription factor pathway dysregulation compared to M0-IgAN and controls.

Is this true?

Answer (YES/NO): NO